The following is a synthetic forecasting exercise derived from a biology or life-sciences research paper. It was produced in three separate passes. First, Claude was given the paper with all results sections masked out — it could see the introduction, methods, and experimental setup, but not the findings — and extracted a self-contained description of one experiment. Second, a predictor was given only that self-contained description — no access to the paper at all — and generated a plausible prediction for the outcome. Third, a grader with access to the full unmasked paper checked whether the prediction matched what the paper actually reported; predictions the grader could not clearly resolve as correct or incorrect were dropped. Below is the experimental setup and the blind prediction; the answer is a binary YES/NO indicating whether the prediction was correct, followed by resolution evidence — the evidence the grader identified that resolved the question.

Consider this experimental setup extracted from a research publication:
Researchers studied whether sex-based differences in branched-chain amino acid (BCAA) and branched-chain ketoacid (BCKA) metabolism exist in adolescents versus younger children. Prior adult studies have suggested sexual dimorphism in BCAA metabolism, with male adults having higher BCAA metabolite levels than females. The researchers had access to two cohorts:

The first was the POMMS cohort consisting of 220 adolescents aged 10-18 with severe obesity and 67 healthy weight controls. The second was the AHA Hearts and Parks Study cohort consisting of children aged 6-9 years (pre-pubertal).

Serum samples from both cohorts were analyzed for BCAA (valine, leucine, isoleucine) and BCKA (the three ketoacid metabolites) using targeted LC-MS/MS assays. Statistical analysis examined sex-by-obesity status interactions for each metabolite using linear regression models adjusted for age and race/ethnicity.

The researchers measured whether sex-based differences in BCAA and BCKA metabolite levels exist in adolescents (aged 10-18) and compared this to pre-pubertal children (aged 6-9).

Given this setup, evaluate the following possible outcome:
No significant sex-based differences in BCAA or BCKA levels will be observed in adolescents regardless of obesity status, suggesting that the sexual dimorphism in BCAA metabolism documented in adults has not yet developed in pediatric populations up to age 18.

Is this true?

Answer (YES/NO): NO